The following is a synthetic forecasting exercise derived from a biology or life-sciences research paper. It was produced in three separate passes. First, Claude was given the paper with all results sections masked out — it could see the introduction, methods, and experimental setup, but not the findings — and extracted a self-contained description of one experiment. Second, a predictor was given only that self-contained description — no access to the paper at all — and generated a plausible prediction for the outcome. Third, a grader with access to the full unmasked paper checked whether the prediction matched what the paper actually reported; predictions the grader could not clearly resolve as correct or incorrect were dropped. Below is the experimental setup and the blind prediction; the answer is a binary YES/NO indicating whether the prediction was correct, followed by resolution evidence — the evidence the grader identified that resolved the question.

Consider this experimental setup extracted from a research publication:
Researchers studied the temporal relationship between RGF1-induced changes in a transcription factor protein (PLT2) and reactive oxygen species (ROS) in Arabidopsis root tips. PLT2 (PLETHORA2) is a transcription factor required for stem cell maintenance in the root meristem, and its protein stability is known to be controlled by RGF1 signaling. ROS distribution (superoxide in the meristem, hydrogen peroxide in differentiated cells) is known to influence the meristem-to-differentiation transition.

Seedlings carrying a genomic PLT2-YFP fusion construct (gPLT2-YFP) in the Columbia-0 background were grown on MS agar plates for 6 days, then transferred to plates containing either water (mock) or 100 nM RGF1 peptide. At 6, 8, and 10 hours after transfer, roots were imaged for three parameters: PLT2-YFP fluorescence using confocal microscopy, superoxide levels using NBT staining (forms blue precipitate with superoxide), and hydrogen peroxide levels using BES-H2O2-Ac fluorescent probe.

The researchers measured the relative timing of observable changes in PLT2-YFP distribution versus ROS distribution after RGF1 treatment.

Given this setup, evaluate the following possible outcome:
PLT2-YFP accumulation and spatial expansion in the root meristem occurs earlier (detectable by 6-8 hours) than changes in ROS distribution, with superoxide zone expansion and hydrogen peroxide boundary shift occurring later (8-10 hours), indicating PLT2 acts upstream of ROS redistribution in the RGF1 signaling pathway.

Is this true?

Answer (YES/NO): NO